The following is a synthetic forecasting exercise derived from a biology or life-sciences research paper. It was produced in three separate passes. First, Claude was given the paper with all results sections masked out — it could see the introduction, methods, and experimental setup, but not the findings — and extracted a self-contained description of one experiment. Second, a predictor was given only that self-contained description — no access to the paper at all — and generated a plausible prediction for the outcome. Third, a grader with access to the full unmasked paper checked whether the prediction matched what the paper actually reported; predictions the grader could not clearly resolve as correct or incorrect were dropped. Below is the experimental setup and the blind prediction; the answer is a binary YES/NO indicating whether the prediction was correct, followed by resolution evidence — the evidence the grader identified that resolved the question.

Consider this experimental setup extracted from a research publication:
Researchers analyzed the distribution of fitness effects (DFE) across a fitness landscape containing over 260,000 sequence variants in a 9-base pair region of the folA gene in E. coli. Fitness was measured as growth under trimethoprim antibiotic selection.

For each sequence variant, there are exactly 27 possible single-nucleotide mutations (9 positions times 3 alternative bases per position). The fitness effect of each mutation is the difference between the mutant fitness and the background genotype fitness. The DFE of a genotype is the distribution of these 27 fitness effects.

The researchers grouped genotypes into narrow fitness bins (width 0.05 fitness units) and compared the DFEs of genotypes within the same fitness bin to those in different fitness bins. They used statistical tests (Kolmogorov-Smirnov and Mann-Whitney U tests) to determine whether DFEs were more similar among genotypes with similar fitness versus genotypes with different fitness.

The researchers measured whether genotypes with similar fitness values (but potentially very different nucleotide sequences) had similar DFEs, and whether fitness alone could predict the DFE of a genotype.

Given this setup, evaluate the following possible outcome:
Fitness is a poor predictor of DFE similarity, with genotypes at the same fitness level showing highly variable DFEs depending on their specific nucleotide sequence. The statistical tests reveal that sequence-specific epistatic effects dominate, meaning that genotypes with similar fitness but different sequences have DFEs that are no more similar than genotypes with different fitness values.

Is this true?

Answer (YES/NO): NO